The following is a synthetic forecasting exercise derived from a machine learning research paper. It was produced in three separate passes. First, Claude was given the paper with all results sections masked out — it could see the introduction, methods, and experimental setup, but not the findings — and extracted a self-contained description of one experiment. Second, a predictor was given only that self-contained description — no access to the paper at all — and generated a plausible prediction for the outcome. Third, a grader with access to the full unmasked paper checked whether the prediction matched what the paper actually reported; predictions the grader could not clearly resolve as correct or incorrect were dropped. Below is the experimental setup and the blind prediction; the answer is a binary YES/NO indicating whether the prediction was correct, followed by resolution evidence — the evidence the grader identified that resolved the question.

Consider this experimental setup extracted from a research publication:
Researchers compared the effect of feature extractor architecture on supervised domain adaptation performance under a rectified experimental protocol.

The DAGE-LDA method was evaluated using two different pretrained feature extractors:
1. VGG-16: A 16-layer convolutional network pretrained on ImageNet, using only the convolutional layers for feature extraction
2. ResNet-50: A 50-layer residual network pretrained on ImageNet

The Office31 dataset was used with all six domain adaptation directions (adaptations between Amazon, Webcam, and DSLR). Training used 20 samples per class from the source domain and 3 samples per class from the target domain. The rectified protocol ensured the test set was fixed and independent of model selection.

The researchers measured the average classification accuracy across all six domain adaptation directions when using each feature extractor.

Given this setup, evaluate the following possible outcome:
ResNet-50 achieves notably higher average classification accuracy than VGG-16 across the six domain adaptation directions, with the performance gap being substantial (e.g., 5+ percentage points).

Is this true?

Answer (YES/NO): NO